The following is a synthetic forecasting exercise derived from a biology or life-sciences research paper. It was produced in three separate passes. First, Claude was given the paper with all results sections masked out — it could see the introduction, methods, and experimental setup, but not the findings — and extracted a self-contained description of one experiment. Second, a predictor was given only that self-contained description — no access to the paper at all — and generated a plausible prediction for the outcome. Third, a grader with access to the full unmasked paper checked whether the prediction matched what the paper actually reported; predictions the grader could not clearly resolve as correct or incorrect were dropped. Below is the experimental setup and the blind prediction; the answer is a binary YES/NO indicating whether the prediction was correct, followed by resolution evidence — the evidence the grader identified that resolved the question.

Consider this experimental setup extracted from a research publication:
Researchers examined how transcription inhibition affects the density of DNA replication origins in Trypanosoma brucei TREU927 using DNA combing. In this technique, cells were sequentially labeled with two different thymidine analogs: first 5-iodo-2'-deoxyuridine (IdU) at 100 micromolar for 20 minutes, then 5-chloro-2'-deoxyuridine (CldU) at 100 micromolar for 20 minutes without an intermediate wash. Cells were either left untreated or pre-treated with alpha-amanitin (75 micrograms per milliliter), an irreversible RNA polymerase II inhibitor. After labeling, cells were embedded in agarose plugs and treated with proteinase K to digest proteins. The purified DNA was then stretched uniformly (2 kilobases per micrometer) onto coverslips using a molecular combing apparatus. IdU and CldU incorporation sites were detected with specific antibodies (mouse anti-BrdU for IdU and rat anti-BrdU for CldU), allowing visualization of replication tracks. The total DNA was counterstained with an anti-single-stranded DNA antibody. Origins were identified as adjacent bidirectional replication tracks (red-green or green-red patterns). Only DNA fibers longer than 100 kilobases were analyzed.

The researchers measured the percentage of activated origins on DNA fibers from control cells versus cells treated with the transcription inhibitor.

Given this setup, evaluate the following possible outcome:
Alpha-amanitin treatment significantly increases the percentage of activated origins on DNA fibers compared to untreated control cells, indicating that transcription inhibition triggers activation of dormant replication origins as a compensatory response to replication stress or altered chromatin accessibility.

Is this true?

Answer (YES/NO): NO